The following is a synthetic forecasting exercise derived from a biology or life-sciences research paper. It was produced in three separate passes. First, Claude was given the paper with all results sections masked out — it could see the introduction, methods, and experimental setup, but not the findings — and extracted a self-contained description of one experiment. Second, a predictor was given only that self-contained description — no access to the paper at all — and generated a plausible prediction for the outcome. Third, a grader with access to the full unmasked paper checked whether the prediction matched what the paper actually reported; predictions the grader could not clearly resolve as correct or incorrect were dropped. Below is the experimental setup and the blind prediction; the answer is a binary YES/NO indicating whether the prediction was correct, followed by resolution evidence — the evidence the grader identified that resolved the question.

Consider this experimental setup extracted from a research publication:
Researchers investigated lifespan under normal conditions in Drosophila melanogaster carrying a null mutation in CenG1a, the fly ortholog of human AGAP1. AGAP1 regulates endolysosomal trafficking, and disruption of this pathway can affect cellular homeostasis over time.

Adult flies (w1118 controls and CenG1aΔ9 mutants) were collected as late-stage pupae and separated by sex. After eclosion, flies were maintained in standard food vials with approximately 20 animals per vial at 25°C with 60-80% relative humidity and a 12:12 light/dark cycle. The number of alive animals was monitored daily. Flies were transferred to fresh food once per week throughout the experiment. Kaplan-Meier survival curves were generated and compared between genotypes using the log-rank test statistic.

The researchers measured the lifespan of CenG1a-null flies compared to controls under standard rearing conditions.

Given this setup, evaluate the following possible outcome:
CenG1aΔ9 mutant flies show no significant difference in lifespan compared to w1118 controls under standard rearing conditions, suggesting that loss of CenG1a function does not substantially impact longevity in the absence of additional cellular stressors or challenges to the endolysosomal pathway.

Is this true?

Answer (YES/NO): NO